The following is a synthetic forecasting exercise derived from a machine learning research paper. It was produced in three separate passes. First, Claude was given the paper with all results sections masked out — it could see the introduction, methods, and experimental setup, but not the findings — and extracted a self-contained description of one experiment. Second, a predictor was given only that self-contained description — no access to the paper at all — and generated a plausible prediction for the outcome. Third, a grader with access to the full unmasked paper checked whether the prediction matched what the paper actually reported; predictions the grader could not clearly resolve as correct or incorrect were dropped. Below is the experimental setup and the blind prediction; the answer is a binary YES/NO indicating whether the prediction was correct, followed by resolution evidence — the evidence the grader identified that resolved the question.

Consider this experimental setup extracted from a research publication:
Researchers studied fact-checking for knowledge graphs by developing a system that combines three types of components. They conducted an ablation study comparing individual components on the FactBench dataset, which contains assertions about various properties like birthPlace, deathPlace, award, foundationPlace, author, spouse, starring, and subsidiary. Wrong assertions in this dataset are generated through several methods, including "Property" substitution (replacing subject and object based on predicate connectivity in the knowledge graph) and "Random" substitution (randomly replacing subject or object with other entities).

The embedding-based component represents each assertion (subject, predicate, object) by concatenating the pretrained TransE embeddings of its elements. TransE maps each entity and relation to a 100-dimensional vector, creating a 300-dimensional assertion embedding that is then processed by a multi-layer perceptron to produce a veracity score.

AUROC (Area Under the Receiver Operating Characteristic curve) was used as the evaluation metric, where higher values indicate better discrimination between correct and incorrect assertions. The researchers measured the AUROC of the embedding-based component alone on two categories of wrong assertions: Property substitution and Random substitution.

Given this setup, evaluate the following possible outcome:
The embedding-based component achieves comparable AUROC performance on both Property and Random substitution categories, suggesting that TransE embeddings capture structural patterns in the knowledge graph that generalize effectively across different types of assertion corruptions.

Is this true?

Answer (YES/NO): NO